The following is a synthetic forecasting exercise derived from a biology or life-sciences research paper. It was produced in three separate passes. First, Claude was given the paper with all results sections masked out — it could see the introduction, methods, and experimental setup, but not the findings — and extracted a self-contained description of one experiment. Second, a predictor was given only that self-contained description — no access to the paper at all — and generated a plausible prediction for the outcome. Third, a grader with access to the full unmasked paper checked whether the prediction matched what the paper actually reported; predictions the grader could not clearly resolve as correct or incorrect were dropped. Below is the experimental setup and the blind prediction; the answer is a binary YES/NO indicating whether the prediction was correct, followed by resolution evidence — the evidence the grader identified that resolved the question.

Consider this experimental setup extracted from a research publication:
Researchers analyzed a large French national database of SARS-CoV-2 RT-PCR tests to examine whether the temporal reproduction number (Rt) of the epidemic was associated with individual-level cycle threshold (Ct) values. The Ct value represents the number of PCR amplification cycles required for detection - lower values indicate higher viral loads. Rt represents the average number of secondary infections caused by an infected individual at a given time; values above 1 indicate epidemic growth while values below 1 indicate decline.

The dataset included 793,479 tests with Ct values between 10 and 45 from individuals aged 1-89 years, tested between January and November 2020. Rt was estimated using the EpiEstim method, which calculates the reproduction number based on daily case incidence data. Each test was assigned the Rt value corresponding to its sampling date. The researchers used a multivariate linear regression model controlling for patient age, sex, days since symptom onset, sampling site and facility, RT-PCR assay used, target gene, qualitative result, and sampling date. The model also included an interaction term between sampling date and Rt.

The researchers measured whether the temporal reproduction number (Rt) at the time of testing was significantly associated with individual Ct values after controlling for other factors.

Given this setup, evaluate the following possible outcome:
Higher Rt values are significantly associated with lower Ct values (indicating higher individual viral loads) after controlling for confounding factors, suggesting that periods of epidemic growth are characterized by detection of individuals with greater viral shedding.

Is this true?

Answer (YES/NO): NO